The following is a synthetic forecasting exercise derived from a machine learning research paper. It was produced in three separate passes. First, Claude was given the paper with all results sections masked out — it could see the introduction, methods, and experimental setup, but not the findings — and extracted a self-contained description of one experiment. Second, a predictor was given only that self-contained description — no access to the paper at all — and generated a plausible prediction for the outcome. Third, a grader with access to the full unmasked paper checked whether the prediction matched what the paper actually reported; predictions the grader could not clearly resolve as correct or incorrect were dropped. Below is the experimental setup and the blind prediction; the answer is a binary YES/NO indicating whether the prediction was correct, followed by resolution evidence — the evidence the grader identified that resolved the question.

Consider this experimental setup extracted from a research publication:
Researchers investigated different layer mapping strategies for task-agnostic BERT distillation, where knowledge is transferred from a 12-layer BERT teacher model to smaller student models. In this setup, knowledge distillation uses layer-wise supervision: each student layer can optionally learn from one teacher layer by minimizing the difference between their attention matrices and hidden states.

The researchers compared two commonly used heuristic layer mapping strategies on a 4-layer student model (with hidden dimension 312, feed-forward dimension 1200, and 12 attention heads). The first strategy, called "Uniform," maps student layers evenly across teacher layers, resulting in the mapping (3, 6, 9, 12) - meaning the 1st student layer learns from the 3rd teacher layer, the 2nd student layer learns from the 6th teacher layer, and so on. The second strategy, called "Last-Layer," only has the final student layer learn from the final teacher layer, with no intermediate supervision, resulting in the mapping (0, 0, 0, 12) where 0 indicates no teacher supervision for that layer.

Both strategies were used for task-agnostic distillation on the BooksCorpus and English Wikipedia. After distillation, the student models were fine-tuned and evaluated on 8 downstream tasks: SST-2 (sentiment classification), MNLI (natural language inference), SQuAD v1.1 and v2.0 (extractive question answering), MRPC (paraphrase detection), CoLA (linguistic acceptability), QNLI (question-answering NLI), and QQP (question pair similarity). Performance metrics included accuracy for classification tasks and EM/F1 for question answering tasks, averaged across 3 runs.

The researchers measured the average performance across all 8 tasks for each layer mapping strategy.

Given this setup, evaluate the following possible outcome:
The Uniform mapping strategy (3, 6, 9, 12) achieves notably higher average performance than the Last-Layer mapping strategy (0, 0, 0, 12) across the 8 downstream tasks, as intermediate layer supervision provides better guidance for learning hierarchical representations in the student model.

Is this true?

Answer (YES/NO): NO